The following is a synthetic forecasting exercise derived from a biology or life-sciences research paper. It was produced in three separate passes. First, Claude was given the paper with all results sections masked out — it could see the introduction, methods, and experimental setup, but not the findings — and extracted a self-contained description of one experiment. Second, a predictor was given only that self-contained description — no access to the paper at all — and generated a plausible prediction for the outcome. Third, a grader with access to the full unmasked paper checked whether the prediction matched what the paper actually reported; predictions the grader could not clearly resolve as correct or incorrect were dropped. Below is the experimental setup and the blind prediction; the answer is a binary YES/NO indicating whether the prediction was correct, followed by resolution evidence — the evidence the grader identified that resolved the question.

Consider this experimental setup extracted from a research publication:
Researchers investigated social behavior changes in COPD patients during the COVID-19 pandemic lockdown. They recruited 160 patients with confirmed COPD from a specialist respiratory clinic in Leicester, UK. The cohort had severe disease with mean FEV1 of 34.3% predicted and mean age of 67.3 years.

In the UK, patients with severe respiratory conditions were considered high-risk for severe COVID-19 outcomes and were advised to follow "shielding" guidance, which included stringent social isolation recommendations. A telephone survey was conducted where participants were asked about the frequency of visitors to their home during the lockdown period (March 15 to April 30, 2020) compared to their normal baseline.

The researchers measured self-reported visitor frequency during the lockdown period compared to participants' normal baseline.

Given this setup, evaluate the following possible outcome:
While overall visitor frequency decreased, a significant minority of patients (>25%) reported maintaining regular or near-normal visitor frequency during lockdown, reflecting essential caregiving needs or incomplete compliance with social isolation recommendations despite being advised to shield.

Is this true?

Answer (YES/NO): NO